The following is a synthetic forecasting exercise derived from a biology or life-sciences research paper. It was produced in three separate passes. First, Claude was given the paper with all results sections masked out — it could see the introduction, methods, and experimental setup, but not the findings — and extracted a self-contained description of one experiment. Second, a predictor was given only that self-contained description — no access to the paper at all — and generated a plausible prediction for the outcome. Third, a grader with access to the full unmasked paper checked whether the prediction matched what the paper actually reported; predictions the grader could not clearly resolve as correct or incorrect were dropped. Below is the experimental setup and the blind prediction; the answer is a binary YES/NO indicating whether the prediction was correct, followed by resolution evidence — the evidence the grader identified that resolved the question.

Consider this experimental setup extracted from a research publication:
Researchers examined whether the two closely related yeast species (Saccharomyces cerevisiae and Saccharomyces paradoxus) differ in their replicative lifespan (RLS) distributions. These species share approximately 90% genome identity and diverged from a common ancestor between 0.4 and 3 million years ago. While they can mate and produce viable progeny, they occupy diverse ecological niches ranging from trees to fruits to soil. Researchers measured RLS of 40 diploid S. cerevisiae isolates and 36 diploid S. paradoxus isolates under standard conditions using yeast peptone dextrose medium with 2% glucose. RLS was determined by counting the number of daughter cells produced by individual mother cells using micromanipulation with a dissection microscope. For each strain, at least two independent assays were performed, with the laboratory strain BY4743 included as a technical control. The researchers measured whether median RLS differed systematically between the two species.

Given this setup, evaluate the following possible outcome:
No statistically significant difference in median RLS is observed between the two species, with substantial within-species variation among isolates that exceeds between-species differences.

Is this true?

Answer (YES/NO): NO